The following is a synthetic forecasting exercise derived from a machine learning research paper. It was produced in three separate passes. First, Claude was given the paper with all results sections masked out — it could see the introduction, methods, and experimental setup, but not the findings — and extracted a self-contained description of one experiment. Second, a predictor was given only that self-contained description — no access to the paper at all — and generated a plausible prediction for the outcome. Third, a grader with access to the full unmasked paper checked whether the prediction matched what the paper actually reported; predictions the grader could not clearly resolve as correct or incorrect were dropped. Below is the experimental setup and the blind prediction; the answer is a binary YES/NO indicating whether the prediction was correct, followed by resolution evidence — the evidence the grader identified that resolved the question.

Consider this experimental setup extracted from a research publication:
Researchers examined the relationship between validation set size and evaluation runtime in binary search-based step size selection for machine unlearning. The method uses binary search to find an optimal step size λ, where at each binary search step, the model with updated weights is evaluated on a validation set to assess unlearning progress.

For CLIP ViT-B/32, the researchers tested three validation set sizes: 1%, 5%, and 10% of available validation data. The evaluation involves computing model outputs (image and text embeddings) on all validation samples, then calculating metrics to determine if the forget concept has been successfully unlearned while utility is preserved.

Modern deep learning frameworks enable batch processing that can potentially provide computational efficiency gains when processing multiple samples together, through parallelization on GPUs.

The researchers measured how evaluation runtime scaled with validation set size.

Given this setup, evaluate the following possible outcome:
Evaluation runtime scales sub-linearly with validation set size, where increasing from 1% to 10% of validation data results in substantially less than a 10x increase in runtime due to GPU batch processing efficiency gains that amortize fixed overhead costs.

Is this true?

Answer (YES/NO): NO